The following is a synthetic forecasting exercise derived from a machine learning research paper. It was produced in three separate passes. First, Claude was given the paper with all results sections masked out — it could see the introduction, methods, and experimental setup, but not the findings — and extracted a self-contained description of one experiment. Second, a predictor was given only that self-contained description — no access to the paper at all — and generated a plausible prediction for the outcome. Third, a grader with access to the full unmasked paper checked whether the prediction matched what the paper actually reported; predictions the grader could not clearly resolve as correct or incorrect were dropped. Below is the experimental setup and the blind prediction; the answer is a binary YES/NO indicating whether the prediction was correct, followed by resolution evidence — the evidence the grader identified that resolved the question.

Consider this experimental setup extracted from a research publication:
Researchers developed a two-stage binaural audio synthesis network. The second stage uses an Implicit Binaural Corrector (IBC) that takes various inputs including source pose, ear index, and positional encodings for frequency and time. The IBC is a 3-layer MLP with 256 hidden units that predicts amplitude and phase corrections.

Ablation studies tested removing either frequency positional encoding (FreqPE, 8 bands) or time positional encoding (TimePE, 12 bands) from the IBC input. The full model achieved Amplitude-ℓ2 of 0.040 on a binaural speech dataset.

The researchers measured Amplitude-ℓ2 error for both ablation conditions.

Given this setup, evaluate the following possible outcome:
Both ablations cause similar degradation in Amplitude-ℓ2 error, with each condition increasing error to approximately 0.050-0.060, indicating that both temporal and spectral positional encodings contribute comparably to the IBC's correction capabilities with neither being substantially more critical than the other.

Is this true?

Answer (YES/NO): NO